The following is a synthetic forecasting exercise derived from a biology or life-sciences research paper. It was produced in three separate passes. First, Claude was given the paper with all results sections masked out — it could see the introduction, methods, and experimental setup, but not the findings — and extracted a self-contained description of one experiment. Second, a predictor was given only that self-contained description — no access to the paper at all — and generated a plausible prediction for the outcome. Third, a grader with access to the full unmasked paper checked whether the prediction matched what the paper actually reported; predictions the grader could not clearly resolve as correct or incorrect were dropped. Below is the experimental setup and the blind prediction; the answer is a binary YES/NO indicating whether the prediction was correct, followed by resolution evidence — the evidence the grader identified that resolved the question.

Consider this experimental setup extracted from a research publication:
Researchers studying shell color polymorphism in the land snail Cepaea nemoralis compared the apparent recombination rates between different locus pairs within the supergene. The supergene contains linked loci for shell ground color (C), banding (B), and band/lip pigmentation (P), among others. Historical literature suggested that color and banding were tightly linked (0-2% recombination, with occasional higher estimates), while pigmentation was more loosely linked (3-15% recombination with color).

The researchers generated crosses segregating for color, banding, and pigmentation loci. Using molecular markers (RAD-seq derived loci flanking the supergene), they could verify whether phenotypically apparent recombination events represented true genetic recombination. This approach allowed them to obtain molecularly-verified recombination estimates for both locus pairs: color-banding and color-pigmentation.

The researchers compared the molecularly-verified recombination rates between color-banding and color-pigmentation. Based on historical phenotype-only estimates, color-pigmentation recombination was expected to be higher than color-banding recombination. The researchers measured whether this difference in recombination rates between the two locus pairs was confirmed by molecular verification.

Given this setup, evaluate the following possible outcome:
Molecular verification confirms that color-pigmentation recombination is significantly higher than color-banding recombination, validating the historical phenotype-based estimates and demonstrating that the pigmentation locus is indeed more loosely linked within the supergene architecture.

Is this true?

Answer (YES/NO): NO